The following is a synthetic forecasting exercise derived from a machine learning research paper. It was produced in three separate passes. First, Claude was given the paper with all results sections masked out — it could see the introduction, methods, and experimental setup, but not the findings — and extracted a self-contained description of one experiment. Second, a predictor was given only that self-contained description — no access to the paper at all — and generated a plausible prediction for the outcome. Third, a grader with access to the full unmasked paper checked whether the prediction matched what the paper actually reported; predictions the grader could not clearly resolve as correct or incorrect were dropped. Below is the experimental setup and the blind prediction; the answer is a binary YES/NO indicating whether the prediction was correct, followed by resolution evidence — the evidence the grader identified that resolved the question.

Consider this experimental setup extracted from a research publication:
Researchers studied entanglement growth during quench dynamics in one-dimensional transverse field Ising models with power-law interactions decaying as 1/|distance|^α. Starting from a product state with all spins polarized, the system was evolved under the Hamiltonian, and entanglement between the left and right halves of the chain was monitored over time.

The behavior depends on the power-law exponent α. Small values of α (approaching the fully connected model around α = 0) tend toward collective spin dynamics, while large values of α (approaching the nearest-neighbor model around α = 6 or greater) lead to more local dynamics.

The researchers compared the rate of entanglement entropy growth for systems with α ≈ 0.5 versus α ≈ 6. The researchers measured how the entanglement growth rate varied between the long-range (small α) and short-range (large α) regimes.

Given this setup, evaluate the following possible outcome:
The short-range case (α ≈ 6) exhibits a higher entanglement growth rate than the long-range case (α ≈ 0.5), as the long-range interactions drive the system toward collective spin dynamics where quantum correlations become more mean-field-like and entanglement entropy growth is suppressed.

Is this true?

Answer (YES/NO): YES